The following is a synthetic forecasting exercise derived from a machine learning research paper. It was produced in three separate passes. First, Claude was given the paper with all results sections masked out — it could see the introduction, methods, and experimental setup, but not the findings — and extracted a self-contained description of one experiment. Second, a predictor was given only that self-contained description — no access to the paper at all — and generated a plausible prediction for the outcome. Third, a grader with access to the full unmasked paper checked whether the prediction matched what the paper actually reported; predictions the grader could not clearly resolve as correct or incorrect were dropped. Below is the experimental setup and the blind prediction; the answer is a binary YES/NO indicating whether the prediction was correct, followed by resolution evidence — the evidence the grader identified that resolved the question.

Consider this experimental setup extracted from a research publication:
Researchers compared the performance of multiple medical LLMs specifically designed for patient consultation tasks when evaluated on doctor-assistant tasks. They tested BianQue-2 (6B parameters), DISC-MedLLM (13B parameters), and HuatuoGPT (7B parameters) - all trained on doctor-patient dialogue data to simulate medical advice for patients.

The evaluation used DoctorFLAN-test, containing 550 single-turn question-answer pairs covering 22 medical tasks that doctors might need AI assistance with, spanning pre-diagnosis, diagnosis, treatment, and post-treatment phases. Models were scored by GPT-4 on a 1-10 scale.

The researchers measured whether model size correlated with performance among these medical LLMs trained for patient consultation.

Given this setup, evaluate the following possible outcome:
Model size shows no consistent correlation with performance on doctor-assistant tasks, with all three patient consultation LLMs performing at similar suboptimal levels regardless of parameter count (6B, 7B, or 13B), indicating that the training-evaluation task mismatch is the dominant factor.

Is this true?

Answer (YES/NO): YES